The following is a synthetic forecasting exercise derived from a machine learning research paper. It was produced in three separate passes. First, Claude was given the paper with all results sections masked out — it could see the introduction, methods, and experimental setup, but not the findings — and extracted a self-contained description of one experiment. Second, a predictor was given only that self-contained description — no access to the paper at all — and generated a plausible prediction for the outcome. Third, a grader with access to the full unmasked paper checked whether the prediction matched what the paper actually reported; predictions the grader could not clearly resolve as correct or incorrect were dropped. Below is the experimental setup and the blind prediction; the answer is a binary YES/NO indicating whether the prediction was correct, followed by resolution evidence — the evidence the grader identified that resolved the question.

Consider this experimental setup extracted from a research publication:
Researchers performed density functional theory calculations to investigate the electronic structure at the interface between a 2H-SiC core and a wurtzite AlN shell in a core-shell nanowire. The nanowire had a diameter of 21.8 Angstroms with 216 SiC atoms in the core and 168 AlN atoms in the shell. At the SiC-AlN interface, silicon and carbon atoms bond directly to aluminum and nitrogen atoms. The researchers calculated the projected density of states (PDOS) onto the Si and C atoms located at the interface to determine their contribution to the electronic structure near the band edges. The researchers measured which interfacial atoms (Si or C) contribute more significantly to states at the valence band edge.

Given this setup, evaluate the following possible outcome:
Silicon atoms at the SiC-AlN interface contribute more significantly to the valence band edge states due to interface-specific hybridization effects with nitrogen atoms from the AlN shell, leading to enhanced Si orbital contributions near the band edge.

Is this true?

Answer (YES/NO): NO